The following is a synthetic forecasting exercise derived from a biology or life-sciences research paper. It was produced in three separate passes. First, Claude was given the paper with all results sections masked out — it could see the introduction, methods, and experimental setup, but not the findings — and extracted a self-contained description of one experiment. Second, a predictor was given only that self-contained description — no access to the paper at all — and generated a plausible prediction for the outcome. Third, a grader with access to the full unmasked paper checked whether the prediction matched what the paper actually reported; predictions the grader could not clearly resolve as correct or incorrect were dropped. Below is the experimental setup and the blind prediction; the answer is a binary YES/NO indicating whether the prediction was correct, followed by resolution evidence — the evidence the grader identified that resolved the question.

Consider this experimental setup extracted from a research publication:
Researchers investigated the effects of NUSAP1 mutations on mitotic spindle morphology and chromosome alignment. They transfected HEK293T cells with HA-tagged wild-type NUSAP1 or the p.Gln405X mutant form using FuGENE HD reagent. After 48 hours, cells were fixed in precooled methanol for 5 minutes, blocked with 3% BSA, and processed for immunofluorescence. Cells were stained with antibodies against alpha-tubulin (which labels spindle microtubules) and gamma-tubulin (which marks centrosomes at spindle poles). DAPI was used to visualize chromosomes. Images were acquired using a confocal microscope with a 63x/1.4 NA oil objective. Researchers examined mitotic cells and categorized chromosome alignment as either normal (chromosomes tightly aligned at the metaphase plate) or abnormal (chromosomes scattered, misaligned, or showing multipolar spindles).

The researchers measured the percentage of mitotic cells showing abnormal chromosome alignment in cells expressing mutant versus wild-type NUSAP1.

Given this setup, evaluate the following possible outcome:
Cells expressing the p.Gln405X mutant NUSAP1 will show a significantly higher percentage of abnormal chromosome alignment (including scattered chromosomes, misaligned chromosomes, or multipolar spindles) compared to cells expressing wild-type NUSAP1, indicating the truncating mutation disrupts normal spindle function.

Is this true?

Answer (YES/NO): YES